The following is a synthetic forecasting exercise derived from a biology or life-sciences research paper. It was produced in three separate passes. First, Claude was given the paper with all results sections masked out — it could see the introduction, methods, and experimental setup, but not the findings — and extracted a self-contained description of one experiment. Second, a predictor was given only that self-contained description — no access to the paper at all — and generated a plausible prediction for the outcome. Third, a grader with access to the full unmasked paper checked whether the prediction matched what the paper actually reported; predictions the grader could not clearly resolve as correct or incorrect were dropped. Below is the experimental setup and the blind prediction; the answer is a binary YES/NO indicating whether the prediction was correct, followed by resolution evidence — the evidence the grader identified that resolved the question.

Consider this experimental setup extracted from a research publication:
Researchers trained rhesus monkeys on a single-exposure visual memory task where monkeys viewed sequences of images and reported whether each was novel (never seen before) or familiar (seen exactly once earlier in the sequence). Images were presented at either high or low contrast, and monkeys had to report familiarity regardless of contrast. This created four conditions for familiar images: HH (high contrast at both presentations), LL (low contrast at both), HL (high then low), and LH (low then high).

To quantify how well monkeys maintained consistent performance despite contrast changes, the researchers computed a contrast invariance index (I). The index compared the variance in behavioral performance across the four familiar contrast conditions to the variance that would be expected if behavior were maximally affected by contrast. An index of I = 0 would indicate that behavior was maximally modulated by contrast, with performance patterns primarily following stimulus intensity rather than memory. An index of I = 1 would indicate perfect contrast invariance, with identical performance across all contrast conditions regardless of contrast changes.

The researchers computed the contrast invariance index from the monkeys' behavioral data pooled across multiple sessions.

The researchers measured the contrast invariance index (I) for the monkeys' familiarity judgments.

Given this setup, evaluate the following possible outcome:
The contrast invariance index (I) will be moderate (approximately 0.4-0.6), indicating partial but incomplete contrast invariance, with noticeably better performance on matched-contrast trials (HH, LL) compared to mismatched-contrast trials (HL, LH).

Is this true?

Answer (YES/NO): NO